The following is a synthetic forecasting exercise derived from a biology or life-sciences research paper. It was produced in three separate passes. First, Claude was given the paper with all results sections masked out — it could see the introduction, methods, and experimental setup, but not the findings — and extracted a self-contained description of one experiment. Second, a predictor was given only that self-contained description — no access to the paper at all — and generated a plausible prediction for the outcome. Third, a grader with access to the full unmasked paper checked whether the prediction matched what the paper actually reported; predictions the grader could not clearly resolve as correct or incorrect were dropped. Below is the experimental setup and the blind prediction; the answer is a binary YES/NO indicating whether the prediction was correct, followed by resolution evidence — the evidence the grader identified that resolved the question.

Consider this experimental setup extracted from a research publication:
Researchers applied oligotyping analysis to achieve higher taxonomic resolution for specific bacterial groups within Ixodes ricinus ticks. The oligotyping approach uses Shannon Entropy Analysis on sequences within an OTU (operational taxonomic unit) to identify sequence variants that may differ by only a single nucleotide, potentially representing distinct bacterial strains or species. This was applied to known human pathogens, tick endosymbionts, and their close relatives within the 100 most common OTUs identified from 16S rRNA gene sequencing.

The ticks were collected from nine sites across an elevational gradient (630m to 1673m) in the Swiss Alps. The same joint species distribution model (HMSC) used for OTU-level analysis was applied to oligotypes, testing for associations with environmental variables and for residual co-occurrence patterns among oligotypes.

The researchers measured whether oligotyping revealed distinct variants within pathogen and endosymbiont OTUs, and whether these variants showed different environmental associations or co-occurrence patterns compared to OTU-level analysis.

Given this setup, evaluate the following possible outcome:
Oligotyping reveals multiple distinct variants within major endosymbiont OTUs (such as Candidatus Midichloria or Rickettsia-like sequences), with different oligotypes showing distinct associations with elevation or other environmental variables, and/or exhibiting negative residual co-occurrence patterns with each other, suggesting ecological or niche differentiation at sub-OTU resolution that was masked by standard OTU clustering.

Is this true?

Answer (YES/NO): NO